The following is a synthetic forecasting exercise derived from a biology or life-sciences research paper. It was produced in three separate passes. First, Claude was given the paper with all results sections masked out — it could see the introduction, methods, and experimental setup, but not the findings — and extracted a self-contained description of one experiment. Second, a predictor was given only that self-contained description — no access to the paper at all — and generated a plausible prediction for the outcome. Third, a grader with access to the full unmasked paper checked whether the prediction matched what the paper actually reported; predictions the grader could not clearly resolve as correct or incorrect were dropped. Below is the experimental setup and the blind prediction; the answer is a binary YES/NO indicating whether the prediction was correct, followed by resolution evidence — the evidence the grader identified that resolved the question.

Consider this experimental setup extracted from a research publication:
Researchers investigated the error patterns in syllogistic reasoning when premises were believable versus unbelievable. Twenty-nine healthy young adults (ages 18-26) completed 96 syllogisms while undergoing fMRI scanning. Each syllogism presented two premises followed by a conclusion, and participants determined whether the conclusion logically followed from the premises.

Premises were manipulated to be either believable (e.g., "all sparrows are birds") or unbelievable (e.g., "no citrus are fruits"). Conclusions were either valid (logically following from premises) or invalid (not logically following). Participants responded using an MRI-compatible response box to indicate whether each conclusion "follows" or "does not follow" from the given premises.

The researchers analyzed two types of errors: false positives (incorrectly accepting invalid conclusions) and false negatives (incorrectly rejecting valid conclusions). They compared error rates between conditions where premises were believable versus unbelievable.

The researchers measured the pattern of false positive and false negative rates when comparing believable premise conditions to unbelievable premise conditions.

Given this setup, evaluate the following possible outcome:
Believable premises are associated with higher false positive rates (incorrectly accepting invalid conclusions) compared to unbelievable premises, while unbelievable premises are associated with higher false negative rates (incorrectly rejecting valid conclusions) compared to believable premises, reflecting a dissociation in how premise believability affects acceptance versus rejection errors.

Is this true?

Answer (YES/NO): YES